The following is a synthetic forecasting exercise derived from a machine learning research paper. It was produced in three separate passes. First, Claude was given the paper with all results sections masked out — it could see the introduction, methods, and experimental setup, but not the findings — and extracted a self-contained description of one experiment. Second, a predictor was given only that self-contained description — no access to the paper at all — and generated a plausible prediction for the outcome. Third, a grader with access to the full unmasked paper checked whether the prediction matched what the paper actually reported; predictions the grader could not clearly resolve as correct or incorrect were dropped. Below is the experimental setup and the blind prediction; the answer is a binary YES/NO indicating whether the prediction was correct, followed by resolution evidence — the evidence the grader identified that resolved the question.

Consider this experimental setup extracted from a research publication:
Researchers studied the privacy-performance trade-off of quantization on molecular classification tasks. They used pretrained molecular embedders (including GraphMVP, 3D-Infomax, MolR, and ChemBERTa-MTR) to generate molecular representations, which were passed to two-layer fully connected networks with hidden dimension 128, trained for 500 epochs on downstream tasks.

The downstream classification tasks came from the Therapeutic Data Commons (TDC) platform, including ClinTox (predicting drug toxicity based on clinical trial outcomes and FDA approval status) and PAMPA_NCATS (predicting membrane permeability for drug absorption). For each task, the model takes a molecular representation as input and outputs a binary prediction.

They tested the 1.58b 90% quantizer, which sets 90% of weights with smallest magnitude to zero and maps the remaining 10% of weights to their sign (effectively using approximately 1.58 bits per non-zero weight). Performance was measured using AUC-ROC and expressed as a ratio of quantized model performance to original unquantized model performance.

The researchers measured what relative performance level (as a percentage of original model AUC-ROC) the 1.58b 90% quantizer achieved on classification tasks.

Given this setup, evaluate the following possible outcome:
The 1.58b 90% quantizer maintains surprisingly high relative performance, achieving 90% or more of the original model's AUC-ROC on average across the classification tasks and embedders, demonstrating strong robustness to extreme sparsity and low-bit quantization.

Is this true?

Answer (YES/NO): NO